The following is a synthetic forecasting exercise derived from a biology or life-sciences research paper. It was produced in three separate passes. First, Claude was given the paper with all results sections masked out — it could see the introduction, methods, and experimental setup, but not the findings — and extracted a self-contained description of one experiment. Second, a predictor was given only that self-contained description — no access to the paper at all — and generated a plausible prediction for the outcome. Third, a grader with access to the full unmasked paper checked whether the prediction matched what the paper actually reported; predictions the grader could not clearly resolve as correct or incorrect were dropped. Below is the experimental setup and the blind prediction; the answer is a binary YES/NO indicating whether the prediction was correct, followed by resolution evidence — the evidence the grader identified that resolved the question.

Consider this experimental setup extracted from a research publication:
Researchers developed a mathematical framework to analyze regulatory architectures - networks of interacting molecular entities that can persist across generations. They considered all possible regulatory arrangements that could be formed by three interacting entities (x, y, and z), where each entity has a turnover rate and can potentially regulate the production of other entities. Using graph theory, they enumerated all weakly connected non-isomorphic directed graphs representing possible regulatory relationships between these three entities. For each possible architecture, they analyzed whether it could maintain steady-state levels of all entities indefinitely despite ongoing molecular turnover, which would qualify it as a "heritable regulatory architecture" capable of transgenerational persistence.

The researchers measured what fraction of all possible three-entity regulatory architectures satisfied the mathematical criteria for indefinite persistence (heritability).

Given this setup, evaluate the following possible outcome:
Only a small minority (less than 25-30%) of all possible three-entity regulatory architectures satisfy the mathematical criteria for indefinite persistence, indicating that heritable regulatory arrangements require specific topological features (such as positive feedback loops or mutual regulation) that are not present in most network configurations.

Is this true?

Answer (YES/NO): NO